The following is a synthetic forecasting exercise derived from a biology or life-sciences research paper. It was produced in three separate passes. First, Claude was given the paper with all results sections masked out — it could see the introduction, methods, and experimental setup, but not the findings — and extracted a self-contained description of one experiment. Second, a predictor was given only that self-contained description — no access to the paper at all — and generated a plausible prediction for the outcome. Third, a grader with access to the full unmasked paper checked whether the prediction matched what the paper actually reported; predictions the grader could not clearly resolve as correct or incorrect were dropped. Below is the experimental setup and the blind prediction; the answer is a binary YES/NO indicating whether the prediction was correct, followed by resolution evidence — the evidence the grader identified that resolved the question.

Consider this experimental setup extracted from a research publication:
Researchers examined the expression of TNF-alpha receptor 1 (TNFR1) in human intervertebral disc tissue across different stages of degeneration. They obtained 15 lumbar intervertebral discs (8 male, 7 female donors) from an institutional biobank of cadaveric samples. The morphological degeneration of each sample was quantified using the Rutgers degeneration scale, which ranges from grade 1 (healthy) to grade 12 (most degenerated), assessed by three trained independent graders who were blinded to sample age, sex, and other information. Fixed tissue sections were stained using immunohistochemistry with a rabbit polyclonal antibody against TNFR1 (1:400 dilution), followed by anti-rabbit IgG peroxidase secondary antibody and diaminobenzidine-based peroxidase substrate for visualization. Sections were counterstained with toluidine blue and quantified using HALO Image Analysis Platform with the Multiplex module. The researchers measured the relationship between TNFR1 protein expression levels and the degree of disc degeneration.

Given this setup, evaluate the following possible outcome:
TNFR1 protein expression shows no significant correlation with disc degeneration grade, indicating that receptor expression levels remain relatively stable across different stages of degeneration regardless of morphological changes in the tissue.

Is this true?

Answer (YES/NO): NO